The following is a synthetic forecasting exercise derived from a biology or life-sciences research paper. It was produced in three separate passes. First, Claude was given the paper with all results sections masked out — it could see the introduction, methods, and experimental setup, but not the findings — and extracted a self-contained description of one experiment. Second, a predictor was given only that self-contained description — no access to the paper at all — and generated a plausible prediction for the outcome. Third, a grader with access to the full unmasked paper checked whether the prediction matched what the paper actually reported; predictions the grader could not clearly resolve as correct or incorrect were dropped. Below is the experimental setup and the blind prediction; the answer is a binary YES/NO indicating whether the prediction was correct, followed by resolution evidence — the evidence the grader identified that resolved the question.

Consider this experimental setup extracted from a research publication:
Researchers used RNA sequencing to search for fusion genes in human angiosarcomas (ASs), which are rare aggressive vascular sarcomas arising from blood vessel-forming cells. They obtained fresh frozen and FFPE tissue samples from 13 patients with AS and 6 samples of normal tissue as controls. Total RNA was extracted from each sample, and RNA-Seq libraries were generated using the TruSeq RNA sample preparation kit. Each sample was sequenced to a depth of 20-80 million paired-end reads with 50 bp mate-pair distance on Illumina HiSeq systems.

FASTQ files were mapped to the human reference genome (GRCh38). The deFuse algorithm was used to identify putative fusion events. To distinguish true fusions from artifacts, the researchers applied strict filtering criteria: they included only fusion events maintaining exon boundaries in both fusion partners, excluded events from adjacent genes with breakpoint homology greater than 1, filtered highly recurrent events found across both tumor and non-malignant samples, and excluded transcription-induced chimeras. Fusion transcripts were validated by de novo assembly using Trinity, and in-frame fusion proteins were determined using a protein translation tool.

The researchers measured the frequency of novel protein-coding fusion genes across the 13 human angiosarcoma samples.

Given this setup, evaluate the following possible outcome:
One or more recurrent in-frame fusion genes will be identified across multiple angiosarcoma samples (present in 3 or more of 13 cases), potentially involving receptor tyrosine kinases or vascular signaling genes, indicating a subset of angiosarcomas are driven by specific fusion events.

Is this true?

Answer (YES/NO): NO